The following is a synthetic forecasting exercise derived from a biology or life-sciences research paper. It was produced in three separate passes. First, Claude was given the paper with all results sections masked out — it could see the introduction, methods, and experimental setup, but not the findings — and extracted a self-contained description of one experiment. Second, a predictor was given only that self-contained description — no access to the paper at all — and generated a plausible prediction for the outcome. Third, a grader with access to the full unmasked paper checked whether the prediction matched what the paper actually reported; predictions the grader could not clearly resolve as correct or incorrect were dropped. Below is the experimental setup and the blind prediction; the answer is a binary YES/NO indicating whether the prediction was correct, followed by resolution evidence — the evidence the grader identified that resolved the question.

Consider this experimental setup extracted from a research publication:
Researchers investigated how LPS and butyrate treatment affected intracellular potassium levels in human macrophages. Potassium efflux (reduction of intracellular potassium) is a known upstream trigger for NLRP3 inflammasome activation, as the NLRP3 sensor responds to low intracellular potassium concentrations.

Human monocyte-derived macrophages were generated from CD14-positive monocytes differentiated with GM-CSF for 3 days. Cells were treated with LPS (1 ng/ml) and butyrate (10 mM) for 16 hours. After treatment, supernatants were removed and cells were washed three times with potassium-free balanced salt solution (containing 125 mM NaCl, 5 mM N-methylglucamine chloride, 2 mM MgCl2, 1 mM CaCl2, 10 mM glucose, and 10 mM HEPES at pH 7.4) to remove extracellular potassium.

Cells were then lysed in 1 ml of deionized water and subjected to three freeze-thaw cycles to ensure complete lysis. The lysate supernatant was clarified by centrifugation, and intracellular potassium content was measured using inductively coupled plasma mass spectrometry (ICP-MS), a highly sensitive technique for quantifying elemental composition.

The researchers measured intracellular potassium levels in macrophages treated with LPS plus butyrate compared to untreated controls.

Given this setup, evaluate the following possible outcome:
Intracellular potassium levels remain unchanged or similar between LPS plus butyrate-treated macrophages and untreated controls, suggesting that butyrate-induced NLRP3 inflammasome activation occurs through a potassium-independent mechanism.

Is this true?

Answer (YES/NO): YES